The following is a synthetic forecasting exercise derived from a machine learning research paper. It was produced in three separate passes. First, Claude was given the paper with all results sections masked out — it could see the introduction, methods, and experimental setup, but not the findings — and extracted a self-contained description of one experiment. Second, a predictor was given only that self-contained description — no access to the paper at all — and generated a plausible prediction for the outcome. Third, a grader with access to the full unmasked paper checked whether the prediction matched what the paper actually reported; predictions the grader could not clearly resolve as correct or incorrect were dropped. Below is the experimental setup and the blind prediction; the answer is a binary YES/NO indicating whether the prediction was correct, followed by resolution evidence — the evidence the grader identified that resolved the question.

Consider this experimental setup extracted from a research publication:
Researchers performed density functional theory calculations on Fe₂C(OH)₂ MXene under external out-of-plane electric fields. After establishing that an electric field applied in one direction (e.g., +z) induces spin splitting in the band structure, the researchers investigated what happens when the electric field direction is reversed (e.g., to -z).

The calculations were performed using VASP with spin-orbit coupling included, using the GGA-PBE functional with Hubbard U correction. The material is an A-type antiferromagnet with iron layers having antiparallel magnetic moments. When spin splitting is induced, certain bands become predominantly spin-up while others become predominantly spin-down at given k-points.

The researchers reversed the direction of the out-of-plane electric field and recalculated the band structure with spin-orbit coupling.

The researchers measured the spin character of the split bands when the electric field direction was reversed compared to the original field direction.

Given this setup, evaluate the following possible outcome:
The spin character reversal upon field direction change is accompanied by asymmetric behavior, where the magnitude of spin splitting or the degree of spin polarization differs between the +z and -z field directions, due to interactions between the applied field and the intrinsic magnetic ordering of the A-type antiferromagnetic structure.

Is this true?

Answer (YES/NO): NO